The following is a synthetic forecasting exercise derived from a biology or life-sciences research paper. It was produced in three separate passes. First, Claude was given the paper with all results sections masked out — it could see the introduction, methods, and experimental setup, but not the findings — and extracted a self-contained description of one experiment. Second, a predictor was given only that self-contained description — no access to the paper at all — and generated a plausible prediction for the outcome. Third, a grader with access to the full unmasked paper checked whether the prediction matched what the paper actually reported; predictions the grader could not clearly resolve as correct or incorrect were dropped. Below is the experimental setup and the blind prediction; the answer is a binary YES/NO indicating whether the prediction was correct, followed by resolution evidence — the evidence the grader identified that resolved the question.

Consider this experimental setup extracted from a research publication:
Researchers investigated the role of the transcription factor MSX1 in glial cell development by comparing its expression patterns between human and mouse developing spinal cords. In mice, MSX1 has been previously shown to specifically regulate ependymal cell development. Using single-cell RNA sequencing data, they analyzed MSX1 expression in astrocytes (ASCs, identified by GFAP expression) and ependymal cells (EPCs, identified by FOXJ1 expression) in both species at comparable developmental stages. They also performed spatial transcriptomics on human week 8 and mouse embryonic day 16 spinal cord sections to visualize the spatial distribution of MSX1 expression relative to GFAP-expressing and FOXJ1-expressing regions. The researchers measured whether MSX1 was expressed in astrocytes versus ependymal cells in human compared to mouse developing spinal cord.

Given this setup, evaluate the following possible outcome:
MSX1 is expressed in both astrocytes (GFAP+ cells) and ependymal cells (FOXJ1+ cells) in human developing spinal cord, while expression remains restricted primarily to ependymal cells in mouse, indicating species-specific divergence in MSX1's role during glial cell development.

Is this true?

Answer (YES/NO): YES